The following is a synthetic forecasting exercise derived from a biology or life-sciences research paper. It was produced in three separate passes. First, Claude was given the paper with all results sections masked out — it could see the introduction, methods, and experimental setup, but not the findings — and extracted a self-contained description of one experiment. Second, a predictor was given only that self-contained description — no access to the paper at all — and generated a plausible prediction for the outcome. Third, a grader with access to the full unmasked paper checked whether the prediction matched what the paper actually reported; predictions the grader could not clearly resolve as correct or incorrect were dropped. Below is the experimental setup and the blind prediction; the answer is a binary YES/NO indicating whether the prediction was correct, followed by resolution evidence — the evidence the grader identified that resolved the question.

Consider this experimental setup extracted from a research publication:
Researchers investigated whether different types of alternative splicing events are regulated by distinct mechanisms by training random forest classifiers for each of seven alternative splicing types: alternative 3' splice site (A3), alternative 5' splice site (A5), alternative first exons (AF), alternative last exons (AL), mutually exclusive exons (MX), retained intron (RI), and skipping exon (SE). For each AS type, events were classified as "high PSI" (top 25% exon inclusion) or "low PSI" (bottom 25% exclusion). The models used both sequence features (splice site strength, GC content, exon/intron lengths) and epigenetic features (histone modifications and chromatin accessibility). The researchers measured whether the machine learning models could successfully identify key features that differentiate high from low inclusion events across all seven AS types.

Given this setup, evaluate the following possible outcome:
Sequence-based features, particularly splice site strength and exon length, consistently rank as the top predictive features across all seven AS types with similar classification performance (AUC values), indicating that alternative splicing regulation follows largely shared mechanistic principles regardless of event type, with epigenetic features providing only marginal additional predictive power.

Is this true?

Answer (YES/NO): NO